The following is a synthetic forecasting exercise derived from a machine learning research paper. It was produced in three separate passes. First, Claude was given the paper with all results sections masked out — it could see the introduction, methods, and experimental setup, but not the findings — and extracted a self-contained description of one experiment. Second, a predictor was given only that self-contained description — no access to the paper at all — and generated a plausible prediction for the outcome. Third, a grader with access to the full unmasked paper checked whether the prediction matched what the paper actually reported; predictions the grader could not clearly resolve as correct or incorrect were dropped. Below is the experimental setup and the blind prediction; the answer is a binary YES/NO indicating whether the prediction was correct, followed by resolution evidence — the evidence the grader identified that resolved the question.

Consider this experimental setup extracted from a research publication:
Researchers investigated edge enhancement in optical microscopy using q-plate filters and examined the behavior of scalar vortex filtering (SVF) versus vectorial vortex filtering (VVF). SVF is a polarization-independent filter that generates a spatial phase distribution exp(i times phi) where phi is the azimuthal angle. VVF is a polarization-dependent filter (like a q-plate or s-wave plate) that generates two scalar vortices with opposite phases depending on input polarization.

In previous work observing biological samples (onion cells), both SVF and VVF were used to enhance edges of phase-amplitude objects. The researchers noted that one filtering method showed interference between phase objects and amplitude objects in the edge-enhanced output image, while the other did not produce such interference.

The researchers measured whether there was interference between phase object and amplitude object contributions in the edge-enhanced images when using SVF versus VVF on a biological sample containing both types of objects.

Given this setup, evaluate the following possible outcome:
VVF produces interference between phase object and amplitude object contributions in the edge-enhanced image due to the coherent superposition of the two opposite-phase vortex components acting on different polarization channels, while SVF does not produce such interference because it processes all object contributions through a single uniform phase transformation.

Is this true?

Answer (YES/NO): NO